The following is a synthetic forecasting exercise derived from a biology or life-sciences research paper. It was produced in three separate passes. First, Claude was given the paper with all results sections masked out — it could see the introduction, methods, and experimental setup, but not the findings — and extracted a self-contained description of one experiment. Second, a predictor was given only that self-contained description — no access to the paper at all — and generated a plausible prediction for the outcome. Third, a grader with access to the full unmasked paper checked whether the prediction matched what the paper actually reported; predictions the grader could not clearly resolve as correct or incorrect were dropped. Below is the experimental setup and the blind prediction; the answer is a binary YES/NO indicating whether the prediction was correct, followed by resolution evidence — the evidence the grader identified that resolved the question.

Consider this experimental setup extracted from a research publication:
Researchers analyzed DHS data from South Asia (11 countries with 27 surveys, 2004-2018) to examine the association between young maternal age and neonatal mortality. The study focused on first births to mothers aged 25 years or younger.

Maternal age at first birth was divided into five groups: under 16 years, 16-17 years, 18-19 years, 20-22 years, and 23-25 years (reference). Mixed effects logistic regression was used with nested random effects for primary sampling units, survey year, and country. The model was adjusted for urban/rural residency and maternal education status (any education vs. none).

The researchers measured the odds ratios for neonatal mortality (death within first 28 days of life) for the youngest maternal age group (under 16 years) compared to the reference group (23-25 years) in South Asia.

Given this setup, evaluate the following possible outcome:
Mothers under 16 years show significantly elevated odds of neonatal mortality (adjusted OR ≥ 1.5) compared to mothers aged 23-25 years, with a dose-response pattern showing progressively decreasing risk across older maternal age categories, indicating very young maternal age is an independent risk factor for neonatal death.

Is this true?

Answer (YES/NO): YES